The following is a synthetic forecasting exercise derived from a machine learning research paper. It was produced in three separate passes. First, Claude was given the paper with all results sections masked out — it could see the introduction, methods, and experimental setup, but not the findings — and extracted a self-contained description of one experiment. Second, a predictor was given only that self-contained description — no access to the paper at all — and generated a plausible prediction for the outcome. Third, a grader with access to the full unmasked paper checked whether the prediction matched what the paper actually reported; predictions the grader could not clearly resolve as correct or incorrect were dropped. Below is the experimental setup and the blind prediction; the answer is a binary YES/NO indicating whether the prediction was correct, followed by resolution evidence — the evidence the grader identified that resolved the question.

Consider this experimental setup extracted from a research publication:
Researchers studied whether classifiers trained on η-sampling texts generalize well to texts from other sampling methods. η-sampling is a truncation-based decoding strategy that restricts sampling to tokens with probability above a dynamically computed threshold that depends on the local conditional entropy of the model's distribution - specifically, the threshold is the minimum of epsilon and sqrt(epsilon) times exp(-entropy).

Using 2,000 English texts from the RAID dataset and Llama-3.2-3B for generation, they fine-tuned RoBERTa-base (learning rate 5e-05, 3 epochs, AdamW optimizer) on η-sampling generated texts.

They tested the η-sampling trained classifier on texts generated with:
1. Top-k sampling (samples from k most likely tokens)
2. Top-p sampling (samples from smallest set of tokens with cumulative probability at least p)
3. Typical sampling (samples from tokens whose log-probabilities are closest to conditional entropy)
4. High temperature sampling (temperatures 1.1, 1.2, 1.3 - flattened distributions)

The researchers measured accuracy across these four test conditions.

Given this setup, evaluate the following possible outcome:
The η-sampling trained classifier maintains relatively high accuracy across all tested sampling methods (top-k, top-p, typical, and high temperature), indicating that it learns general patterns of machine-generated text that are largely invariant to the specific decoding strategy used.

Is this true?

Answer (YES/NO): NO